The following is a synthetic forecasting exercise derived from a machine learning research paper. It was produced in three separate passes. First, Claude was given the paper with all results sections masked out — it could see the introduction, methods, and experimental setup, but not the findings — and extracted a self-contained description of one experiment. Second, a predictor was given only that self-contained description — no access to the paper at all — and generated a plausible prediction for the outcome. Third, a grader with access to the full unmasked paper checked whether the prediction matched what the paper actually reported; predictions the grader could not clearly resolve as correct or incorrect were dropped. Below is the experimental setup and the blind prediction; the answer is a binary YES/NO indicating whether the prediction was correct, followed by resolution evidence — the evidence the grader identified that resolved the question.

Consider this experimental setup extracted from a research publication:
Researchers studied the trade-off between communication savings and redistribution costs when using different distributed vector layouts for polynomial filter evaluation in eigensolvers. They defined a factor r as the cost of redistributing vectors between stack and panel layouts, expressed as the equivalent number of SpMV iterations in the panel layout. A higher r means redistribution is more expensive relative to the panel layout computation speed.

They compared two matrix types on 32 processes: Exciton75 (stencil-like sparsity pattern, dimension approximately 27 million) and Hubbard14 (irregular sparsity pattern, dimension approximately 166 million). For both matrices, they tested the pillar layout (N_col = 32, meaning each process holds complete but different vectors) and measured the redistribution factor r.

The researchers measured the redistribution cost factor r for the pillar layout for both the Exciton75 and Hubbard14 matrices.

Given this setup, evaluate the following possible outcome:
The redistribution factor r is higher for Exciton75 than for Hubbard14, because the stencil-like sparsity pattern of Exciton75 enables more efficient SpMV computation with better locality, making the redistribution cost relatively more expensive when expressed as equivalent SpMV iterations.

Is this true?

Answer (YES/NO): YES